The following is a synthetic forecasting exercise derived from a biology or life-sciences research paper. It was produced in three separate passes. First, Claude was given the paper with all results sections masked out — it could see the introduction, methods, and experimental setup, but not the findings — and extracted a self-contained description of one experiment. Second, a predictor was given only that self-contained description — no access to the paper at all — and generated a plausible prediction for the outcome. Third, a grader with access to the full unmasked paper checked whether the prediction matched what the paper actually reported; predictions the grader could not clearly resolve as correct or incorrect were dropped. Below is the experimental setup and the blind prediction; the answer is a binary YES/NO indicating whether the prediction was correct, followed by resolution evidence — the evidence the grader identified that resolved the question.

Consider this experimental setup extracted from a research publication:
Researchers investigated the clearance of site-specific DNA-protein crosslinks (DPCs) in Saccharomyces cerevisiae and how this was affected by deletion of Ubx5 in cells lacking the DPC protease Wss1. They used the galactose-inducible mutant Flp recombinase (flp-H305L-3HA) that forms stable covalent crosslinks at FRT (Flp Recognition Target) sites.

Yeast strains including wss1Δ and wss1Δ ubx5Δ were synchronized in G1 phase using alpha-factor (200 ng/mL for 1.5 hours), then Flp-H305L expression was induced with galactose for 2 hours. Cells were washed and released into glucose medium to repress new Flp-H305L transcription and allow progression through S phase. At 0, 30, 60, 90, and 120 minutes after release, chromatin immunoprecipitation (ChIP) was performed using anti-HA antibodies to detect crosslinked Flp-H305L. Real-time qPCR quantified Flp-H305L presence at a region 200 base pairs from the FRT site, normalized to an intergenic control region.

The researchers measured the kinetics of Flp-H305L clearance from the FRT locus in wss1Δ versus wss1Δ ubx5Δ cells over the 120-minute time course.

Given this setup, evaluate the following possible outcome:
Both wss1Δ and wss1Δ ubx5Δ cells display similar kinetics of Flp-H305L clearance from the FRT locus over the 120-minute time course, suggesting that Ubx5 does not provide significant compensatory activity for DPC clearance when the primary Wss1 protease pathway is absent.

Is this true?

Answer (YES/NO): NO